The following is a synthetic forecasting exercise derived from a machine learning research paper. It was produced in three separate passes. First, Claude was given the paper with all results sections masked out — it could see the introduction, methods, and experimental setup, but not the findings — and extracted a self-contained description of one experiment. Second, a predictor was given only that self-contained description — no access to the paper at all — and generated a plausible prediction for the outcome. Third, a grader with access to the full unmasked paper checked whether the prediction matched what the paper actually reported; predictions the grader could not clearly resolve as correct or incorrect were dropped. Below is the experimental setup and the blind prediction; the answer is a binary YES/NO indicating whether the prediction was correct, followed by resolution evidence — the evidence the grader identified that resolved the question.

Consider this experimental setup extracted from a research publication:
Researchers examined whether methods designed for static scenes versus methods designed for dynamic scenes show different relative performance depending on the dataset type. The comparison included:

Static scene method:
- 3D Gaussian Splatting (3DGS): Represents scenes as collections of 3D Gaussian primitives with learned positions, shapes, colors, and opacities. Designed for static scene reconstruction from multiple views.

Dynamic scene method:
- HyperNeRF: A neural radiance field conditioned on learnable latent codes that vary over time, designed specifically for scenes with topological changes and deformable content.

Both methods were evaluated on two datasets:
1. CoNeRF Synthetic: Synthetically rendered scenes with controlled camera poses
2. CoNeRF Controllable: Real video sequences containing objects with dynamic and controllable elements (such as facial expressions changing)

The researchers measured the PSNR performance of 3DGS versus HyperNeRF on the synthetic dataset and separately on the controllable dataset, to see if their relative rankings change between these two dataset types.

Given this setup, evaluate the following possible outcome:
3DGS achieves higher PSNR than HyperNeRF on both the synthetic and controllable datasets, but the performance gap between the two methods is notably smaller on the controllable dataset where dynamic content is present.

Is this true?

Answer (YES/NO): NO